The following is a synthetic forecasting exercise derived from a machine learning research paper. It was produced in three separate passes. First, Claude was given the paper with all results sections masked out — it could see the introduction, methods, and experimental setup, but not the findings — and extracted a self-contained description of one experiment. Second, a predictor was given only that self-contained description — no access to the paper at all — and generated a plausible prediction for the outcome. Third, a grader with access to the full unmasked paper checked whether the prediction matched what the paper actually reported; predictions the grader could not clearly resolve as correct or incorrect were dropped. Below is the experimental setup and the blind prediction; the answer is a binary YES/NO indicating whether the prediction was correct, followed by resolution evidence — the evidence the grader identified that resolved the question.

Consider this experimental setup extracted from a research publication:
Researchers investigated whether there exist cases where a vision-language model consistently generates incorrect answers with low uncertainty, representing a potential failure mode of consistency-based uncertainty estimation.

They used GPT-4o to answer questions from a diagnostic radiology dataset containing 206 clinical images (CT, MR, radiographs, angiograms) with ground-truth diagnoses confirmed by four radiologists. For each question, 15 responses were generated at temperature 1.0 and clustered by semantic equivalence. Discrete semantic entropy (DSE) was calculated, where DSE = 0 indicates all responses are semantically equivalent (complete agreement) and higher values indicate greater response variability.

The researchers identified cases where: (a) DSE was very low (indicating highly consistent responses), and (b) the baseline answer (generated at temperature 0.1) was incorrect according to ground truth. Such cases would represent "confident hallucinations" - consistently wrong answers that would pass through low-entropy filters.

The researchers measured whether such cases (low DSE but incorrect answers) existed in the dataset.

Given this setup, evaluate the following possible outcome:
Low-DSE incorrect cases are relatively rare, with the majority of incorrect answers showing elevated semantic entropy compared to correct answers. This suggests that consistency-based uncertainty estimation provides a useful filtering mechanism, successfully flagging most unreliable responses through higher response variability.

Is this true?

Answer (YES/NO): NO